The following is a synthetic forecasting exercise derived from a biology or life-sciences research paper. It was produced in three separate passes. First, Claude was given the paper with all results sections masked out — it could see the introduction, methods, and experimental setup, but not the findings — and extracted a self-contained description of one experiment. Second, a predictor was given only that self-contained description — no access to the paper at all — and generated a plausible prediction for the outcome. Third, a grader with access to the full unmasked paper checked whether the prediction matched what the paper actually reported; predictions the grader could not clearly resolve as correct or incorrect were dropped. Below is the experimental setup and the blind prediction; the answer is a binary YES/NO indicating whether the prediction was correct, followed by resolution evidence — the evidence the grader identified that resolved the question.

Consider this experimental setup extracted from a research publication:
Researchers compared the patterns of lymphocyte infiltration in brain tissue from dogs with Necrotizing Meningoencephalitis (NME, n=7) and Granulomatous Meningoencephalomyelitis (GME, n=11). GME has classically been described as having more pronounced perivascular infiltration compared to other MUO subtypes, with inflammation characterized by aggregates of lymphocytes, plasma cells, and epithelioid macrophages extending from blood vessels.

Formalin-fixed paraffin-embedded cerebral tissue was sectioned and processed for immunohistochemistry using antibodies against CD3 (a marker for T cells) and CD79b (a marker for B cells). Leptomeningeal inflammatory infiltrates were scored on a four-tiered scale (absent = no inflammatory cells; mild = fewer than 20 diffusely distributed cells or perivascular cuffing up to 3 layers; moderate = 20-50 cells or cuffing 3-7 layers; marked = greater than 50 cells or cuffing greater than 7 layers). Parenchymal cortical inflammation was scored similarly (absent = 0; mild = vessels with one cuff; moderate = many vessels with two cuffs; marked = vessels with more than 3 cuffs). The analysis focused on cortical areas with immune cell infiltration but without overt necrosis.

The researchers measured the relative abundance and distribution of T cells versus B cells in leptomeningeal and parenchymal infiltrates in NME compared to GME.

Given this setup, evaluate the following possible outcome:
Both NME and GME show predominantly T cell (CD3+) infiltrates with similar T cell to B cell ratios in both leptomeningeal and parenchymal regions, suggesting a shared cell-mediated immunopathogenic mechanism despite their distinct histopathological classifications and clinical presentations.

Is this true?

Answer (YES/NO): NO